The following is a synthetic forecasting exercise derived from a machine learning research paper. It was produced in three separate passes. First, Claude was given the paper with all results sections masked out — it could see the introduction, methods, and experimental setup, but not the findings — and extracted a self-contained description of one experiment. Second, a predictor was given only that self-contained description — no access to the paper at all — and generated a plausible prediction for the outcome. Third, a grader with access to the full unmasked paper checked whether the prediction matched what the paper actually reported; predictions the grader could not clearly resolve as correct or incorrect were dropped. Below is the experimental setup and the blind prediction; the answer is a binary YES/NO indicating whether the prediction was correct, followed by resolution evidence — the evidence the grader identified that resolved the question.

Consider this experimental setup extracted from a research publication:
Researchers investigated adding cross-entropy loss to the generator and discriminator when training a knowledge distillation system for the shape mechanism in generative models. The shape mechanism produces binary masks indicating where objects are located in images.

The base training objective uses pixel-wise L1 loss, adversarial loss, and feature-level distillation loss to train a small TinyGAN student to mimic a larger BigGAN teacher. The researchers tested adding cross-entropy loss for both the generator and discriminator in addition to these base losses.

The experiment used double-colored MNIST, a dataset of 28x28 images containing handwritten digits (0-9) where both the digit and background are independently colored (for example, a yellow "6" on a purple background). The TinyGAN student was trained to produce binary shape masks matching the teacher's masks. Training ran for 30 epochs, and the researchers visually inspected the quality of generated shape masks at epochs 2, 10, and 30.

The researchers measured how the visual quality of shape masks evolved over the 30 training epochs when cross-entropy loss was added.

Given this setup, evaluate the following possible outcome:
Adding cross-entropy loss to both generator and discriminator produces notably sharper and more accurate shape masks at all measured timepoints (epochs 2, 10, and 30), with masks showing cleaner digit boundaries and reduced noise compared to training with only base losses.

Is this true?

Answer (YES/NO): NO